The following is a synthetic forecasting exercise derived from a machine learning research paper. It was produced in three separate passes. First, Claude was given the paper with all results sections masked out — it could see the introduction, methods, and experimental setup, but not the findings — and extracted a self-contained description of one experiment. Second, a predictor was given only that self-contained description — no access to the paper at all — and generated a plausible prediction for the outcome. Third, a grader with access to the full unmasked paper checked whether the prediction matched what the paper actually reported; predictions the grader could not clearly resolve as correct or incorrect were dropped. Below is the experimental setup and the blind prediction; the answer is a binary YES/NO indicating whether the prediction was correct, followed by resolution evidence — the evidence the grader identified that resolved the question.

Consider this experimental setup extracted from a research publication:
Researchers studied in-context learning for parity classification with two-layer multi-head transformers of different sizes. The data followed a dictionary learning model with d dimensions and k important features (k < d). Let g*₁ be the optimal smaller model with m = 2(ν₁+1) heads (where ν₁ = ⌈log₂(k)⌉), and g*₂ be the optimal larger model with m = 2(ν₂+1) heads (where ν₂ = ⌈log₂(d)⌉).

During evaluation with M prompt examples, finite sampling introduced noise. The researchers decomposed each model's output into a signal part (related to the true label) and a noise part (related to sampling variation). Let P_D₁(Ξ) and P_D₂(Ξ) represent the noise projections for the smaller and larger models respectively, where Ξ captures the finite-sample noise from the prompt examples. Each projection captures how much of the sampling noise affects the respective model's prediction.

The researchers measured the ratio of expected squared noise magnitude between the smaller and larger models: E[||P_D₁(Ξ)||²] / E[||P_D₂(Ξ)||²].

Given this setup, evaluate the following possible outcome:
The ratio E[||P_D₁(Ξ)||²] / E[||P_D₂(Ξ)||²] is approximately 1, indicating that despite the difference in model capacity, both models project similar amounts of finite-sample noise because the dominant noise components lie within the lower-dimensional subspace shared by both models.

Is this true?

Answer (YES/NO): NO